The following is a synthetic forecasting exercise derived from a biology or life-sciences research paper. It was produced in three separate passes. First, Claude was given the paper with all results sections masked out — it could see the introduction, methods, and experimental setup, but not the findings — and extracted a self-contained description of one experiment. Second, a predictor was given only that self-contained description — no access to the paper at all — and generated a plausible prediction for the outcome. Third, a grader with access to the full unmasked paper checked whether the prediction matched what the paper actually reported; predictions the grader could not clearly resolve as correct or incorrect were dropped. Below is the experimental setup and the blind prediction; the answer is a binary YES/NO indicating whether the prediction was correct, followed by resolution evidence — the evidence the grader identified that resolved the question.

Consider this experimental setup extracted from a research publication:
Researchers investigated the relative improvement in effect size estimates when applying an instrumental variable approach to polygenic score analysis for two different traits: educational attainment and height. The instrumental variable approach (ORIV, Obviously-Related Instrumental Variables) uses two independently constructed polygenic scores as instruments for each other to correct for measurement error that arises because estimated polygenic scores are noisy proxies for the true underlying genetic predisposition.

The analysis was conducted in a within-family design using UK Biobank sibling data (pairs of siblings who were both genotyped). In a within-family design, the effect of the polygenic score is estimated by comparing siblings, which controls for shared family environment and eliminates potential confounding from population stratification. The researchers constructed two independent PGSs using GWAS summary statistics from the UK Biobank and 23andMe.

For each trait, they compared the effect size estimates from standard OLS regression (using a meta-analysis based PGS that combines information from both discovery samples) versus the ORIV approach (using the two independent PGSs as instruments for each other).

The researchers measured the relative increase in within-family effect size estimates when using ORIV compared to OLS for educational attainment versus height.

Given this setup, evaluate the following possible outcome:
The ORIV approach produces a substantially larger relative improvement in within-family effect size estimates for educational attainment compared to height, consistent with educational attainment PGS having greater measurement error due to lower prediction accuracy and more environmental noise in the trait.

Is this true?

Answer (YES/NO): YES